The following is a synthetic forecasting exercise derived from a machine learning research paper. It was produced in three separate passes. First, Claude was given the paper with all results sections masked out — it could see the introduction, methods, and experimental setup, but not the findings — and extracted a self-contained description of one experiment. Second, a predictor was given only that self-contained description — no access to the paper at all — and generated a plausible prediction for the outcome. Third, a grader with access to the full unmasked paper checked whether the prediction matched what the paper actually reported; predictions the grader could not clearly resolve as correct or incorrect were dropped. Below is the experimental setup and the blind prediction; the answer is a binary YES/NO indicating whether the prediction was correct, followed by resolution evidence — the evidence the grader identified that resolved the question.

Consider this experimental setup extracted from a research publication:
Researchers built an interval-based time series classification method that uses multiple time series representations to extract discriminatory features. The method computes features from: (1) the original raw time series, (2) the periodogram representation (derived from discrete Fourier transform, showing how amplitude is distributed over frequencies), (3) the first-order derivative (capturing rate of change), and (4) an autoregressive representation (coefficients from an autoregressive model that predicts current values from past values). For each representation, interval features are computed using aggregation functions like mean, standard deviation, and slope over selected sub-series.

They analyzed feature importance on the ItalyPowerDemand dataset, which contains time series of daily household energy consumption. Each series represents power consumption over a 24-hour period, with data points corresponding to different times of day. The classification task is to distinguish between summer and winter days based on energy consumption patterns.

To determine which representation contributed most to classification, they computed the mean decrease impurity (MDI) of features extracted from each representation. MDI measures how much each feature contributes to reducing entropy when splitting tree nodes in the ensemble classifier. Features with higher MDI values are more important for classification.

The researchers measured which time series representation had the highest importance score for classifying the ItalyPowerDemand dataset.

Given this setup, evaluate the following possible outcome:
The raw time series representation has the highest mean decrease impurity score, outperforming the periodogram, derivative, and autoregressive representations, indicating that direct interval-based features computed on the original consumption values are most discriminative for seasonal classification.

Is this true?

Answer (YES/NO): YES